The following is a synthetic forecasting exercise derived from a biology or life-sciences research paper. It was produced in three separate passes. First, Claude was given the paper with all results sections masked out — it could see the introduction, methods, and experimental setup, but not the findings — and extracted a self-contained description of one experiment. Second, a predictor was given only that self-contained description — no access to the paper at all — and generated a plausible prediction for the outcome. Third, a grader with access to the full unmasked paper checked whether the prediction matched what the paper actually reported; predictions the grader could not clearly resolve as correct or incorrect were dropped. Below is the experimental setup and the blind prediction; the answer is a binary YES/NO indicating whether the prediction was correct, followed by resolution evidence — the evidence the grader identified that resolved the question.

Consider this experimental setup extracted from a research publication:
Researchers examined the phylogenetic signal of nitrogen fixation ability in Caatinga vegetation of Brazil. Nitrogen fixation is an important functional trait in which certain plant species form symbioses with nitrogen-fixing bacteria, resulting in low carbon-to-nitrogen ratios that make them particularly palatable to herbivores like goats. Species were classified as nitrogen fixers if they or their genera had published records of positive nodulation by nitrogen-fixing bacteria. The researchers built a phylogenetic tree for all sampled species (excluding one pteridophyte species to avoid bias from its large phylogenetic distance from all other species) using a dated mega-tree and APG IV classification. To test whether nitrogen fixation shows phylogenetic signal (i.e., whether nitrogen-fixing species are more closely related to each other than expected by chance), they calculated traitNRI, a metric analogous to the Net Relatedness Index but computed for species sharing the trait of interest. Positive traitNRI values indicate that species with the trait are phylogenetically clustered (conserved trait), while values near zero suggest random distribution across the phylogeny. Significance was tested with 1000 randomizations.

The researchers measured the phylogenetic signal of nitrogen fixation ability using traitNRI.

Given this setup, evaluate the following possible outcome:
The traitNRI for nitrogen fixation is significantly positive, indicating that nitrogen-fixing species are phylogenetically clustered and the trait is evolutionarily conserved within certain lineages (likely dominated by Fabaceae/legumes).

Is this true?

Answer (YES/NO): YES